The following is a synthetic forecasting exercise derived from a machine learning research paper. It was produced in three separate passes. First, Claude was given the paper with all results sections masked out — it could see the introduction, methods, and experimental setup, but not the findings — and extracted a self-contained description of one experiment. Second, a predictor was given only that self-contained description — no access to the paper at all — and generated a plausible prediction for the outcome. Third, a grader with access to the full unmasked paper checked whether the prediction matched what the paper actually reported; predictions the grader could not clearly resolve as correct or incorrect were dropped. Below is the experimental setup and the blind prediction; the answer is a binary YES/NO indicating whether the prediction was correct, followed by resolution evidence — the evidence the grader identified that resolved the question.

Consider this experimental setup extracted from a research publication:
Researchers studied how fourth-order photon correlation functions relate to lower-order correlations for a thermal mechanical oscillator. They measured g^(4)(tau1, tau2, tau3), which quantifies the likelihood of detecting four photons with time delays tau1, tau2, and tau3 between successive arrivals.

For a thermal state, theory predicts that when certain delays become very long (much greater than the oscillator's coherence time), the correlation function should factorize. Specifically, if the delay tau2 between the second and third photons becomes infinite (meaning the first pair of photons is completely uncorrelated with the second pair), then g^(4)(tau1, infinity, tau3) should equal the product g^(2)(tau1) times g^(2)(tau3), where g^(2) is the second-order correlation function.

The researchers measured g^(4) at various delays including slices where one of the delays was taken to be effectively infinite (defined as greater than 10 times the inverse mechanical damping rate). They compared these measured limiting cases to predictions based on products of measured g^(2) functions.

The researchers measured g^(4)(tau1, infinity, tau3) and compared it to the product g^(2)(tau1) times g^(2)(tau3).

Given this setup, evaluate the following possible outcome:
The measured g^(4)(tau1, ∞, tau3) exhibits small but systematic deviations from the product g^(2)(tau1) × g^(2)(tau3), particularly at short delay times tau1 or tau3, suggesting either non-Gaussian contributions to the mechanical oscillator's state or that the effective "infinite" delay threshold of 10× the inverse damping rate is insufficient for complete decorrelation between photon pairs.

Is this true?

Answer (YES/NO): NO